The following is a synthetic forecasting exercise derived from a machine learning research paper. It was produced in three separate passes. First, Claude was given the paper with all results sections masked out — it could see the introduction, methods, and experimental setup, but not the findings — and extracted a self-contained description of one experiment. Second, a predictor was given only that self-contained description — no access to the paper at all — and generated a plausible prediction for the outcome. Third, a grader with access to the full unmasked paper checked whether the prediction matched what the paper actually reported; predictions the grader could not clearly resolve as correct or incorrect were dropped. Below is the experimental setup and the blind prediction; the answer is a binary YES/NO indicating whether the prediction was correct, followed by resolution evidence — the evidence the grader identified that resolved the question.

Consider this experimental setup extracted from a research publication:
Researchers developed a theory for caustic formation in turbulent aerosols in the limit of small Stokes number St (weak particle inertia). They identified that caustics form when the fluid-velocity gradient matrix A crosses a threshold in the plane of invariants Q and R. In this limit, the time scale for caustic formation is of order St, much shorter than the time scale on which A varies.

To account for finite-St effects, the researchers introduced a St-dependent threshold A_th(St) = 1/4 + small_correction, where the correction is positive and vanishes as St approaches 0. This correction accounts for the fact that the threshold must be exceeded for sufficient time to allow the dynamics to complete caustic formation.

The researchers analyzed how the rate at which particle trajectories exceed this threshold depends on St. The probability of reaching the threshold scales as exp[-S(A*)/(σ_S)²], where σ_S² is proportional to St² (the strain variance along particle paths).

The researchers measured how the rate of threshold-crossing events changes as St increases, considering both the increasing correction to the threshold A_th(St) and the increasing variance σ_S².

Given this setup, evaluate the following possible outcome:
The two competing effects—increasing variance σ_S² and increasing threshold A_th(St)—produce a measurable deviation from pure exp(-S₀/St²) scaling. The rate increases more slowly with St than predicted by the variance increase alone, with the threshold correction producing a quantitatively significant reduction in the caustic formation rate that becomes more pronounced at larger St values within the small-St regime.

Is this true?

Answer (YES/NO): NO